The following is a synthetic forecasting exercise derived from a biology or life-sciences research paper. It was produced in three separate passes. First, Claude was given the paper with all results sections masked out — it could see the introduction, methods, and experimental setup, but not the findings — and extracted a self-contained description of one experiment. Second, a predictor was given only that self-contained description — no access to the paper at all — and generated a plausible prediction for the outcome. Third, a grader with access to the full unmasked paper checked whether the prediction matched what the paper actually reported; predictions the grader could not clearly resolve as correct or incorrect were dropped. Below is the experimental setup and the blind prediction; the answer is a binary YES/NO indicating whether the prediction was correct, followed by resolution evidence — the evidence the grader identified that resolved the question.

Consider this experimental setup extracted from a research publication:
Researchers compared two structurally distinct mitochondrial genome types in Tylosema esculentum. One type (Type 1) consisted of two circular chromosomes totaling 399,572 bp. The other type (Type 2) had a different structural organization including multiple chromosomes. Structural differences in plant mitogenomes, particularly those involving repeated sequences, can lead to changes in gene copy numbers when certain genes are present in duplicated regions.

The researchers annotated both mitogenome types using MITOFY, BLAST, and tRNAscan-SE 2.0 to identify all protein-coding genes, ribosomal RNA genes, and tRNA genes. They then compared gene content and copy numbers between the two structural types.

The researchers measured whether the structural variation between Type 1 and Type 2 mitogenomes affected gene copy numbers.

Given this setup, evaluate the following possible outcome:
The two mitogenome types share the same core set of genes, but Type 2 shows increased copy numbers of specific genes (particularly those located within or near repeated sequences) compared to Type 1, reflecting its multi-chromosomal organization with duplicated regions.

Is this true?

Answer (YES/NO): YES